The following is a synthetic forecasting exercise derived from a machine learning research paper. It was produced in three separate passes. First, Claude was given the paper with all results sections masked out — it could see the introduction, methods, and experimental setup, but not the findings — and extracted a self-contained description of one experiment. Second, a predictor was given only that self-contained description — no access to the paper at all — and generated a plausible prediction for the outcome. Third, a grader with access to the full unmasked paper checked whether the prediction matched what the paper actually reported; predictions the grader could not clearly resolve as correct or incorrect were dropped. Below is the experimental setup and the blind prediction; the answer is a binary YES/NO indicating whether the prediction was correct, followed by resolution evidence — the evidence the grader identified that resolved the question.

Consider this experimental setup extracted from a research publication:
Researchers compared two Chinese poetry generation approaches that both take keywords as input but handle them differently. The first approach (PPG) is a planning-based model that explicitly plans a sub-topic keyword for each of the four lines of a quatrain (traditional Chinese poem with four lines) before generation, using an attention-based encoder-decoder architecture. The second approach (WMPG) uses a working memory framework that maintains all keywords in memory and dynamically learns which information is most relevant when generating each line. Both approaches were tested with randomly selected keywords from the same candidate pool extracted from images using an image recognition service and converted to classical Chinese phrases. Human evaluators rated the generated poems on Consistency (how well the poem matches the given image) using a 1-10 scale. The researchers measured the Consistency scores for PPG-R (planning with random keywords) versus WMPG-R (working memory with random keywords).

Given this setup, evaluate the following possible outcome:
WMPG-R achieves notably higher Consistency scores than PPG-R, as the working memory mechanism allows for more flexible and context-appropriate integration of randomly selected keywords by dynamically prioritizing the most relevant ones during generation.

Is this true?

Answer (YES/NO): YES